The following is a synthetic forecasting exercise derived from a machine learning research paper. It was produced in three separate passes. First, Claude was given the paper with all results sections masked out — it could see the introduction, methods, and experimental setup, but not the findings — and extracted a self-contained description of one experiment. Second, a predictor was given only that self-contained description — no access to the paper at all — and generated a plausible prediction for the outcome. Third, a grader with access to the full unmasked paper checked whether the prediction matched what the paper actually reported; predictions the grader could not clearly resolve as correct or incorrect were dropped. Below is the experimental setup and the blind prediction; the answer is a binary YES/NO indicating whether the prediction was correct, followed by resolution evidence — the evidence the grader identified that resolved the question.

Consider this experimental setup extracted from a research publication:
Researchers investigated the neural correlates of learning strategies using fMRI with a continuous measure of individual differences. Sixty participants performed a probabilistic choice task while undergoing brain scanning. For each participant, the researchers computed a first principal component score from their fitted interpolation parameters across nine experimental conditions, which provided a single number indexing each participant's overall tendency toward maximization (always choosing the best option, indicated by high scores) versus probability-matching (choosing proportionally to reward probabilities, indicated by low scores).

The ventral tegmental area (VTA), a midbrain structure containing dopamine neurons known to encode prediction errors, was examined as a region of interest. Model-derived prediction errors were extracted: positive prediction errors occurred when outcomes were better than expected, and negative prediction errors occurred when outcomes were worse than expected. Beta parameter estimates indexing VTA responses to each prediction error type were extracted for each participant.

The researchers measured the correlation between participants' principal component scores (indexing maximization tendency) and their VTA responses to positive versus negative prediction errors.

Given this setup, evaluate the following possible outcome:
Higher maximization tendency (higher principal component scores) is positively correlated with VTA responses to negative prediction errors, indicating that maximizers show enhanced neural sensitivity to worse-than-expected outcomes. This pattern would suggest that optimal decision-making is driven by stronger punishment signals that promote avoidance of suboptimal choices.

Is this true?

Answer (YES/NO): NO